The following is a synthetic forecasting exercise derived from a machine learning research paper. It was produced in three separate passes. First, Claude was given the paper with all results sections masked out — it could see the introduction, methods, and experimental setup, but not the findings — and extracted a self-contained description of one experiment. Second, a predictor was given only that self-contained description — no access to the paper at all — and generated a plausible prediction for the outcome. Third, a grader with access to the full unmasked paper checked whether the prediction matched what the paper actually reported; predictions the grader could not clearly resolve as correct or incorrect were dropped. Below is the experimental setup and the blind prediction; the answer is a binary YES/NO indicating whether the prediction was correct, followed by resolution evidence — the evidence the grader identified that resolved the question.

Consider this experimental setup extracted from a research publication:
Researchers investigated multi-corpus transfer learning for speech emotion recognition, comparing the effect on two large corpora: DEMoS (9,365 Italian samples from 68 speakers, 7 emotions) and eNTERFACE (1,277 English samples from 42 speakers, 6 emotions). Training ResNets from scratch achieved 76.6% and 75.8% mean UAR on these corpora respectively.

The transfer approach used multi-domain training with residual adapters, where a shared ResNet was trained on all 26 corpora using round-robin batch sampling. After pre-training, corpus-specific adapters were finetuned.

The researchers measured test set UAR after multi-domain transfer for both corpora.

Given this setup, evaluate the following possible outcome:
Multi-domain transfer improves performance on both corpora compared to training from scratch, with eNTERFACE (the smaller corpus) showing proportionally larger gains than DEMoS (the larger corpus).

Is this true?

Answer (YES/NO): NO